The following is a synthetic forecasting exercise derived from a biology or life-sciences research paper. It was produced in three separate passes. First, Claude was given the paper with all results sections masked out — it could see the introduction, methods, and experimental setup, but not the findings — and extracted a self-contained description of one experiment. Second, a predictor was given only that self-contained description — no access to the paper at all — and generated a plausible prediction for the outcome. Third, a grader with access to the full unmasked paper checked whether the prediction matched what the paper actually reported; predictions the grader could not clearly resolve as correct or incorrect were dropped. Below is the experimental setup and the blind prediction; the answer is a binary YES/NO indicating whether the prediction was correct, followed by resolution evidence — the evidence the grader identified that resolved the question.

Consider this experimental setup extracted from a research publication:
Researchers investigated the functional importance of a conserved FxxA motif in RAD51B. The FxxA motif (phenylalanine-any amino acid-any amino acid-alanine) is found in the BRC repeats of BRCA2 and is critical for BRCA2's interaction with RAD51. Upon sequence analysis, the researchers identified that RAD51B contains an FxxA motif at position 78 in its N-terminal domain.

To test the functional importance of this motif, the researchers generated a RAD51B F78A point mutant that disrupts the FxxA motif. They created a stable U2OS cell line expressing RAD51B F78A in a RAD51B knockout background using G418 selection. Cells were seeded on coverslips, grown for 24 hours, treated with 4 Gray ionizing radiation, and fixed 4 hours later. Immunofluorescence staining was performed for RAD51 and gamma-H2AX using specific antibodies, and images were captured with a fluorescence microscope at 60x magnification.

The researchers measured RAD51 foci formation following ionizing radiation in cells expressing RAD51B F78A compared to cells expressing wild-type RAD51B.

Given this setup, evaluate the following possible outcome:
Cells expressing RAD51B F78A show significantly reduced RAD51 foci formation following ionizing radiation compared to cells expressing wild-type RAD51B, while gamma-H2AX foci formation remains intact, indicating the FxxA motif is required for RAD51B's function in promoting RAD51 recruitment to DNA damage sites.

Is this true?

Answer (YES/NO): NO